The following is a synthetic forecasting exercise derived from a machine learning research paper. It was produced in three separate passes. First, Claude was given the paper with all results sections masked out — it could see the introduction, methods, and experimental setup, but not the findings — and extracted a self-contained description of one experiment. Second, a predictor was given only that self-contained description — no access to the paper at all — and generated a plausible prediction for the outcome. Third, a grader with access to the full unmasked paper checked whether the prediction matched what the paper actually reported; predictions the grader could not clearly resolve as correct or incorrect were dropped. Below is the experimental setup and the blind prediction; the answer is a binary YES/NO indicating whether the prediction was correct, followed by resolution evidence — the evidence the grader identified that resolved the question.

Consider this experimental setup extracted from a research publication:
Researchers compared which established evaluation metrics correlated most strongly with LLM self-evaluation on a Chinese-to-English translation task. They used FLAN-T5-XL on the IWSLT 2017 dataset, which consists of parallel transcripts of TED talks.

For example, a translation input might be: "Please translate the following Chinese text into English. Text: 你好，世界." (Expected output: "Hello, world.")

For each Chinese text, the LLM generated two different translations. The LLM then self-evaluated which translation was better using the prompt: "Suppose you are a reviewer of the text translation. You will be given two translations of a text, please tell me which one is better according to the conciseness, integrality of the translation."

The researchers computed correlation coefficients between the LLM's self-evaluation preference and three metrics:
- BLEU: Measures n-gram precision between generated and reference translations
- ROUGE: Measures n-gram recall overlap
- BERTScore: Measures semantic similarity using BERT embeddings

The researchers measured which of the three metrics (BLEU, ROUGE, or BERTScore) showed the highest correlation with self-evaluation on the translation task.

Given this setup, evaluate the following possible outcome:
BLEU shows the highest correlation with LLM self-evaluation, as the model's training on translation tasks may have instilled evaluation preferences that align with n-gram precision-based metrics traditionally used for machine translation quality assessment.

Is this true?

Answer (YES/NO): NO